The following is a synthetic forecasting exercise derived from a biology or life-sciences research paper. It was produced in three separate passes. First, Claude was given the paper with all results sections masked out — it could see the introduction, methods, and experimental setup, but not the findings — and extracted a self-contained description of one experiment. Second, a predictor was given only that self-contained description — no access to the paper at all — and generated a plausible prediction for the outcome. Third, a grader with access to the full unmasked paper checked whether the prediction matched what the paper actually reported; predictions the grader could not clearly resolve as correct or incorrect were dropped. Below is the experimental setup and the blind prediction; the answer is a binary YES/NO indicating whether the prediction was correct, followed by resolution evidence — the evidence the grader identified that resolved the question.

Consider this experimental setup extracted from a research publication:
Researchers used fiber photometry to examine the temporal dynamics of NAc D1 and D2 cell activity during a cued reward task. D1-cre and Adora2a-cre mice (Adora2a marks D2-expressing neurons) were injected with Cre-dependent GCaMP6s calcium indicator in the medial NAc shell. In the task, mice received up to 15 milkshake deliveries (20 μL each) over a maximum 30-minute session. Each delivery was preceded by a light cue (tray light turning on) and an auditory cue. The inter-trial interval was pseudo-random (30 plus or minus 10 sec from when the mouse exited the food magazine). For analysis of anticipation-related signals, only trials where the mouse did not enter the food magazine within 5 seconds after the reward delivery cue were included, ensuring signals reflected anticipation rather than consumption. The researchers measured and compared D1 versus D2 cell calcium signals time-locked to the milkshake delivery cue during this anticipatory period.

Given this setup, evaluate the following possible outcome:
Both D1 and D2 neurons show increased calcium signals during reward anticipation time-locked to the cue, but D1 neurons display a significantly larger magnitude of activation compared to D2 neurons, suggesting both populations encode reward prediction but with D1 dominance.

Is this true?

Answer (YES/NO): NO